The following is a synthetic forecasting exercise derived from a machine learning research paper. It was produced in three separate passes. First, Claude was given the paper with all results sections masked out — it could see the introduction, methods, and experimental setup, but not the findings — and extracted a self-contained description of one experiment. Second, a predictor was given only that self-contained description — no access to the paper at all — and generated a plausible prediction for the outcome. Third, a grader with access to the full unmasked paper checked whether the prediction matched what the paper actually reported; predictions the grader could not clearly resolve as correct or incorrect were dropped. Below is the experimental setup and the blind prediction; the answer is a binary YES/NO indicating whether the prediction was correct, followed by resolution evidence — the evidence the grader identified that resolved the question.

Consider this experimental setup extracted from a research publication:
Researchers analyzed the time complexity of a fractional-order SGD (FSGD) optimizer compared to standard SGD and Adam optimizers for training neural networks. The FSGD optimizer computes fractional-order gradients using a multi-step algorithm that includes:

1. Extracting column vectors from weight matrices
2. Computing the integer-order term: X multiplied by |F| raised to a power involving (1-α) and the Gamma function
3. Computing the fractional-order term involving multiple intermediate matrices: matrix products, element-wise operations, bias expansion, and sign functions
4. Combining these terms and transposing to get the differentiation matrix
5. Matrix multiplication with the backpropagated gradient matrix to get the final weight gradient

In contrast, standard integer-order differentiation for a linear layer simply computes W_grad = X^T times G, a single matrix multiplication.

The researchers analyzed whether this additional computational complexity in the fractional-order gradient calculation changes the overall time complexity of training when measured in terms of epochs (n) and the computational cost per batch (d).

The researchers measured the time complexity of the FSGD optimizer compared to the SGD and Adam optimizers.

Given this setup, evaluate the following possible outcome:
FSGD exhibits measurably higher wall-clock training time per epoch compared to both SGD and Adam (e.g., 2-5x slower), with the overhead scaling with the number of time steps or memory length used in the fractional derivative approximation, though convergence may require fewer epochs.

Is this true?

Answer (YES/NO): NO